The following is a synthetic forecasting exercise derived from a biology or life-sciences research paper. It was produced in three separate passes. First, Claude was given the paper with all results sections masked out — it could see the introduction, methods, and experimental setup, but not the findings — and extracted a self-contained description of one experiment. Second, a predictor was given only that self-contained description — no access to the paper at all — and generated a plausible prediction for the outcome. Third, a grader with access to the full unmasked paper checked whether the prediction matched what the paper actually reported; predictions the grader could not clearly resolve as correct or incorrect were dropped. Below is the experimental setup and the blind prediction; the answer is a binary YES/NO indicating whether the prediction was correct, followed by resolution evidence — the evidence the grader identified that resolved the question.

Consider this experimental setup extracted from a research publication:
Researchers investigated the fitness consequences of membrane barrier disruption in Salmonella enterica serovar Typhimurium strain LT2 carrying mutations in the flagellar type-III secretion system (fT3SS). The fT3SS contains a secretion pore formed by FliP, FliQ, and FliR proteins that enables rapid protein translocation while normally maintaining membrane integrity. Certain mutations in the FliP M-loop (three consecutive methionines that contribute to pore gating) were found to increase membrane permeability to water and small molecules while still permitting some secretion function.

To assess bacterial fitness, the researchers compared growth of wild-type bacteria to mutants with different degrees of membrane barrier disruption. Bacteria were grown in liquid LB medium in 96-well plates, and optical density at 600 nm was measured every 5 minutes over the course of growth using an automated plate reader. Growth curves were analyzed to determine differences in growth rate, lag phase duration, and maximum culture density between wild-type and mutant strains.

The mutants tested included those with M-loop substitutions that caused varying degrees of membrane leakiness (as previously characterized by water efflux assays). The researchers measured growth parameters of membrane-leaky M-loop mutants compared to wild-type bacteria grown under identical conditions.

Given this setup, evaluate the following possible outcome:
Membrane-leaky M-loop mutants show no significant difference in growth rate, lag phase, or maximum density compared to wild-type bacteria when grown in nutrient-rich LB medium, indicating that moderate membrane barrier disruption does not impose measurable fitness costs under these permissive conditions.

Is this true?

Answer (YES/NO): NO